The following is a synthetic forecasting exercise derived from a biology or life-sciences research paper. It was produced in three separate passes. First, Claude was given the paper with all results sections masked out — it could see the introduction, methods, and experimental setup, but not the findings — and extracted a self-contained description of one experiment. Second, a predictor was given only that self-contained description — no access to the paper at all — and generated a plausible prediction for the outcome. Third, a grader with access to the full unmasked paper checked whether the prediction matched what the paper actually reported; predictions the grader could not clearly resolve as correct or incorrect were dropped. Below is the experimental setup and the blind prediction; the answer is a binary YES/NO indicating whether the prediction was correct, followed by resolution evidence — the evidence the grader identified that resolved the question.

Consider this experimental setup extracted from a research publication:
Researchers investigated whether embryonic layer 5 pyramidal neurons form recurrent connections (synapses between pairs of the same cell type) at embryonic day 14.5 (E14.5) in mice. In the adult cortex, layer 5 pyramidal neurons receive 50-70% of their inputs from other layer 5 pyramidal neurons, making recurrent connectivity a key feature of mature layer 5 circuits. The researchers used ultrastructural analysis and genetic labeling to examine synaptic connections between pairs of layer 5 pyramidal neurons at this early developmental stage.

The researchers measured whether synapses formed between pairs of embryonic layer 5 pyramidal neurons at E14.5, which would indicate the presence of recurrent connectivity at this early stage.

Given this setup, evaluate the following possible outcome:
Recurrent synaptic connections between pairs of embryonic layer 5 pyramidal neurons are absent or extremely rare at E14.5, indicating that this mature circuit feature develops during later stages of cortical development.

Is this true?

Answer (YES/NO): NO